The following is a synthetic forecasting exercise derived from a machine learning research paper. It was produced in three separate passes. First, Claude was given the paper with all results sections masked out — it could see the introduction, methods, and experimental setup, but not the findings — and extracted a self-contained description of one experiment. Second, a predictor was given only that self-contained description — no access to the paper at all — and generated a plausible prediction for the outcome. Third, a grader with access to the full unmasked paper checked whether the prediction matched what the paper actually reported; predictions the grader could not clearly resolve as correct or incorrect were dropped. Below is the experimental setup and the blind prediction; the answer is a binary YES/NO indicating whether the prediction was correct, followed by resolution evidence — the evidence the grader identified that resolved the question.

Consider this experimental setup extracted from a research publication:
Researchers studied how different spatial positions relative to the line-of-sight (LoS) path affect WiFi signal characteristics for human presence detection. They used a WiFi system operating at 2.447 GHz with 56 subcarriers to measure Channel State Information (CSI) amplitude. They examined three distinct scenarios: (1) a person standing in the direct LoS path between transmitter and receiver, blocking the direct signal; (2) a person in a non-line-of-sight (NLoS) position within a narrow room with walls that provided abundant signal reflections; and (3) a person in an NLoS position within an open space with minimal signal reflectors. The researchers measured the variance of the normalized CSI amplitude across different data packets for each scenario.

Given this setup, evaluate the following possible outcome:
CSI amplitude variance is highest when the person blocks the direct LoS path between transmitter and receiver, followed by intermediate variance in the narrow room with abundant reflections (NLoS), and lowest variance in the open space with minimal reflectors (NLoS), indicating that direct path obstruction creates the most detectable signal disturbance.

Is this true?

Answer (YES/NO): YES